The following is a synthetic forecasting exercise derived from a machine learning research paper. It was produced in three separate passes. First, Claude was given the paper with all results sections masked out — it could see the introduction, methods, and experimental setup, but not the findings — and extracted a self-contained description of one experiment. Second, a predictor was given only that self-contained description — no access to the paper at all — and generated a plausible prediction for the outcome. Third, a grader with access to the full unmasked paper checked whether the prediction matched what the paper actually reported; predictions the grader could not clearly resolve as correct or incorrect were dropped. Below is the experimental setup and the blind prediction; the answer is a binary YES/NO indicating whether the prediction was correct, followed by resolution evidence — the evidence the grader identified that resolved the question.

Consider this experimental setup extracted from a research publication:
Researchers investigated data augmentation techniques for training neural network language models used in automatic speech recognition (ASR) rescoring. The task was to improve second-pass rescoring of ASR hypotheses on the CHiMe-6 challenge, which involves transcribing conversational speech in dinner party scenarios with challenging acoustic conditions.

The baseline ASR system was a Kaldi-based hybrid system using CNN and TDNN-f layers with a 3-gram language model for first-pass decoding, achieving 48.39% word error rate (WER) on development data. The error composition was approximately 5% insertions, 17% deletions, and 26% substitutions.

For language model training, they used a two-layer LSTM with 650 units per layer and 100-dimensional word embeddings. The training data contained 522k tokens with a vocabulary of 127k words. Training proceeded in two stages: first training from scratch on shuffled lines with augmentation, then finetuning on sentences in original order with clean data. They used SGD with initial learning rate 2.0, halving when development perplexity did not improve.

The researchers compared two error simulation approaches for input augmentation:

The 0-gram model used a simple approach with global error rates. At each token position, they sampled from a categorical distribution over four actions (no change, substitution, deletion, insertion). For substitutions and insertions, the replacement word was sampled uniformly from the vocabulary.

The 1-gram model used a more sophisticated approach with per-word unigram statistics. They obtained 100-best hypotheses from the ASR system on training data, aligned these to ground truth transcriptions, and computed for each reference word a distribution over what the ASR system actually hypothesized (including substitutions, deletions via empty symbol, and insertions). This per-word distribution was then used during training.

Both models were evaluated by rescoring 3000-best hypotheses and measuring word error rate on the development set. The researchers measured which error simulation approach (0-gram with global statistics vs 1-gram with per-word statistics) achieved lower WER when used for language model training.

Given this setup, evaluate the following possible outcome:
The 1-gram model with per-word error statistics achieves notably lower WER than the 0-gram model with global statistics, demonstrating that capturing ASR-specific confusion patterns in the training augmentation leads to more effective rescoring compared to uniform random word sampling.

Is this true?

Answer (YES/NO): NO